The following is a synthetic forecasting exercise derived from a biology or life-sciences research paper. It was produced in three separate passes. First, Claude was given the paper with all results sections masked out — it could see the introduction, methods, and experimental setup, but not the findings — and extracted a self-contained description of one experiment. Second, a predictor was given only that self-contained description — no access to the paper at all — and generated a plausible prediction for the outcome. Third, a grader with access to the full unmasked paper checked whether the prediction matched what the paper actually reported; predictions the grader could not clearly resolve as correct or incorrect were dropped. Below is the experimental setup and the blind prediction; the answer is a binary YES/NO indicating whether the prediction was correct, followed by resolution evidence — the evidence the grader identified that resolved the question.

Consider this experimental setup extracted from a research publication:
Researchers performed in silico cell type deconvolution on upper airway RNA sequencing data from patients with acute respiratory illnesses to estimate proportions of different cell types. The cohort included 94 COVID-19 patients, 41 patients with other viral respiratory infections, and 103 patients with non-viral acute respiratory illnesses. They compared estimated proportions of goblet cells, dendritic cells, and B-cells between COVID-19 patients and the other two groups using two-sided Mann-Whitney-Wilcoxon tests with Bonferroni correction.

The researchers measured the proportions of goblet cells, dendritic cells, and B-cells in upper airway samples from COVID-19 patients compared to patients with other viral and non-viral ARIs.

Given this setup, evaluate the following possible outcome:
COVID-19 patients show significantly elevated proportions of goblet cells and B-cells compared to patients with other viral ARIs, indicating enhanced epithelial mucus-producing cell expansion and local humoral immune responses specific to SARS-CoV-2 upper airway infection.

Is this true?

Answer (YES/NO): YES